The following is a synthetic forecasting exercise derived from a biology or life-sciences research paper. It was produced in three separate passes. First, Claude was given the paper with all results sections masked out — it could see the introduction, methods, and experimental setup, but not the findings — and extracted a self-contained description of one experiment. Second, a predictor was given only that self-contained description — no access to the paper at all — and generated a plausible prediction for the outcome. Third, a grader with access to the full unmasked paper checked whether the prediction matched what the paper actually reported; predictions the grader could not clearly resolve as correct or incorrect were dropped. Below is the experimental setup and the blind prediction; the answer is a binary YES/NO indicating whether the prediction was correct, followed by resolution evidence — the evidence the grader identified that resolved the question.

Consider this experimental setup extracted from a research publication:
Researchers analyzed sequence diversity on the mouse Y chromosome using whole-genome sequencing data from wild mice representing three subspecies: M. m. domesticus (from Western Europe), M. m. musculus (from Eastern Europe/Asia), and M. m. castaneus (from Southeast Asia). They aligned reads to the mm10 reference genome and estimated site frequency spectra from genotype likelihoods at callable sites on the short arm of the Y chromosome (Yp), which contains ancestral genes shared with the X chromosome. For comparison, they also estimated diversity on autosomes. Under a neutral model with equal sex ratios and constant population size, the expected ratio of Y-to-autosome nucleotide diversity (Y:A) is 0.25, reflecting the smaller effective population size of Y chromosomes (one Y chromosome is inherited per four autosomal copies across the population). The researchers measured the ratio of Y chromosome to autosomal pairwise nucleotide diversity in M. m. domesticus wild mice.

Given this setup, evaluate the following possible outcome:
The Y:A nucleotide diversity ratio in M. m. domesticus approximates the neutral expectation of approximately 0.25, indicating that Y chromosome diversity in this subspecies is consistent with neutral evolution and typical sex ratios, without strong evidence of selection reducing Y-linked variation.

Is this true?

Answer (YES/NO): NO